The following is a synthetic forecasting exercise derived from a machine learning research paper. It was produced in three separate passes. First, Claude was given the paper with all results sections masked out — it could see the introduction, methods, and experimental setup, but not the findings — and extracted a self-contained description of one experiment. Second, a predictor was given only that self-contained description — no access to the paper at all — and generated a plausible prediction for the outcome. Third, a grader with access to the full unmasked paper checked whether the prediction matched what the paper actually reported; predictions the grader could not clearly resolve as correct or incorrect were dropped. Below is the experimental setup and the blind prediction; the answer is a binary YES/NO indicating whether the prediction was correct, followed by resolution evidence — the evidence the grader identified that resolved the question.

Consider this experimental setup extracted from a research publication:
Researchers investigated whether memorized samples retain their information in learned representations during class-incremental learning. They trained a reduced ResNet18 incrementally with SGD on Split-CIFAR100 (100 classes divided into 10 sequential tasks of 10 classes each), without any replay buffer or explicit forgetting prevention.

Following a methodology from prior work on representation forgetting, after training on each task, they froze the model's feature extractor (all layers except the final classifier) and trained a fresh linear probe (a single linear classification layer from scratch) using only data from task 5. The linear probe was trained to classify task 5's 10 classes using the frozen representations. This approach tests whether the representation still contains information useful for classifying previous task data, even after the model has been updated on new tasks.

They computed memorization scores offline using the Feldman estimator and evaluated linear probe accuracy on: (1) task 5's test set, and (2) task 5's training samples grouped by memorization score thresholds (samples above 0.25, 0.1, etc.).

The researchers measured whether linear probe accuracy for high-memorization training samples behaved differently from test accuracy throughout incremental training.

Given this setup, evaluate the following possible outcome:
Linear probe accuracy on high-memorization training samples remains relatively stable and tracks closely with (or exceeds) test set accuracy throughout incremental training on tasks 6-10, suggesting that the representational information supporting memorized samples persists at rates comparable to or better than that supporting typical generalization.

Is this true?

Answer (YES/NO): NO